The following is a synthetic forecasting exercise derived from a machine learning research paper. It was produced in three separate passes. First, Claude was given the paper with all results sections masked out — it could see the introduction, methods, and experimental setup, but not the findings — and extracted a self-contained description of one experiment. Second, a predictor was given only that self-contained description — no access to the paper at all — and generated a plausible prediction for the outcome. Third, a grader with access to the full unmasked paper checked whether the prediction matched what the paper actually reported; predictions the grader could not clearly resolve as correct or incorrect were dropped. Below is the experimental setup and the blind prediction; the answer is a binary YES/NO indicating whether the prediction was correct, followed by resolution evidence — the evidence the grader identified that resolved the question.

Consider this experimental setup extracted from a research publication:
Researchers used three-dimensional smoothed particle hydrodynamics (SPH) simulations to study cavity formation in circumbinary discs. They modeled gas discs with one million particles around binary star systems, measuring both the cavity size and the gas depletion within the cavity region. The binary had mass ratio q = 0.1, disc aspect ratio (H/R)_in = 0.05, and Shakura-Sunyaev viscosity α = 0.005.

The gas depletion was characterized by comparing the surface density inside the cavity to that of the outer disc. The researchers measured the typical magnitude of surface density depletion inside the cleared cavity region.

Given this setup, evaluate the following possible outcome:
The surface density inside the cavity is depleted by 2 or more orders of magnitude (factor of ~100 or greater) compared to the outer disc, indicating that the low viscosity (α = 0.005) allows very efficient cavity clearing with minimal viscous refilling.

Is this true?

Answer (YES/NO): YES